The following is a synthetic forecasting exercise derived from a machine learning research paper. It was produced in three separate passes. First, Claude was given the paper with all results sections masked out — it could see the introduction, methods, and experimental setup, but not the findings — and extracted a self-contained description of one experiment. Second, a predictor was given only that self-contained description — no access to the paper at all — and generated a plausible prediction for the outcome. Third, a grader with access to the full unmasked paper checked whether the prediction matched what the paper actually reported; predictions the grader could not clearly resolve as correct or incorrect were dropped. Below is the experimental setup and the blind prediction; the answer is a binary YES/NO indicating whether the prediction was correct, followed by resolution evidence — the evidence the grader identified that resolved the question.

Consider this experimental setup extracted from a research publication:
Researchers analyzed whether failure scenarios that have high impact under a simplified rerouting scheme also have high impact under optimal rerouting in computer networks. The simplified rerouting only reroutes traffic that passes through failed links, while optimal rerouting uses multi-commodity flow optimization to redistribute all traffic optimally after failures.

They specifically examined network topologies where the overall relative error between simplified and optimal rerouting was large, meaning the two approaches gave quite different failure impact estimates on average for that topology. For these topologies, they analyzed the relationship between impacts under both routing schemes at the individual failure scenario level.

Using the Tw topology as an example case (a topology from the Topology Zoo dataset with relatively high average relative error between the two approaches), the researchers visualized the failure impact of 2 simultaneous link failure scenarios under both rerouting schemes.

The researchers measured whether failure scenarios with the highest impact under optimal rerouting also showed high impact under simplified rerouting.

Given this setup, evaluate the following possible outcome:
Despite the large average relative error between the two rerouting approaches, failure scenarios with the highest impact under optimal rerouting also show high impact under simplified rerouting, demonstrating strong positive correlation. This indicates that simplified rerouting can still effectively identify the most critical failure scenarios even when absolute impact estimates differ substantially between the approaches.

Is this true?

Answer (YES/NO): YES